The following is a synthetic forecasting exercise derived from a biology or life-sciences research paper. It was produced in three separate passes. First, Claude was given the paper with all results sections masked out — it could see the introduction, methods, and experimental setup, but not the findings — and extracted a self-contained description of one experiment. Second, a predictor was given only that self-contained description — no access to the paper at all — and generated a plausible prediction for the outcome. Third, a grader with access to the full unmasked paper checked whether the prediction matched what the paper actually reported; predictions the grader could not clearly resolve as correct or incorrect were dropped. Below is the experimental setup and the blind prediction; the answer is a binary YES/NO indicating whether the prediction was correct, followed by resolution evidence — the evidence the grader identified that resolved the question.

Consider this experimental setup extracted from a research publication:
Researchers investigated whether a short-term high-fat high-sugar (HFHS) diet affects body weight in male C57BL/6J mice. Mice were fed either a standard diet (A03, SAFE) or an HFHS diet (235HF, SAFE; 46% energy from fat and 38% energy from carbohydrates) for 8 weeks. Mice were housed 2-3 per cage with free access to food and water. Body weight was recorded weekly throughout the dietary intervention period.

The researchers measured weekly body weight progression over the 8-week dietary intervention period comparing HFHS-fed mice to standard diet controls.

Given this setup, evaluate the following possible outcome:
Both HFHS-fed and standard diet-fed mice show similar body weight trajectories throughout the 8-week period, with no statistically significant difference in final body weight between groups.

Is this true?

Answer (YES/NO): YES